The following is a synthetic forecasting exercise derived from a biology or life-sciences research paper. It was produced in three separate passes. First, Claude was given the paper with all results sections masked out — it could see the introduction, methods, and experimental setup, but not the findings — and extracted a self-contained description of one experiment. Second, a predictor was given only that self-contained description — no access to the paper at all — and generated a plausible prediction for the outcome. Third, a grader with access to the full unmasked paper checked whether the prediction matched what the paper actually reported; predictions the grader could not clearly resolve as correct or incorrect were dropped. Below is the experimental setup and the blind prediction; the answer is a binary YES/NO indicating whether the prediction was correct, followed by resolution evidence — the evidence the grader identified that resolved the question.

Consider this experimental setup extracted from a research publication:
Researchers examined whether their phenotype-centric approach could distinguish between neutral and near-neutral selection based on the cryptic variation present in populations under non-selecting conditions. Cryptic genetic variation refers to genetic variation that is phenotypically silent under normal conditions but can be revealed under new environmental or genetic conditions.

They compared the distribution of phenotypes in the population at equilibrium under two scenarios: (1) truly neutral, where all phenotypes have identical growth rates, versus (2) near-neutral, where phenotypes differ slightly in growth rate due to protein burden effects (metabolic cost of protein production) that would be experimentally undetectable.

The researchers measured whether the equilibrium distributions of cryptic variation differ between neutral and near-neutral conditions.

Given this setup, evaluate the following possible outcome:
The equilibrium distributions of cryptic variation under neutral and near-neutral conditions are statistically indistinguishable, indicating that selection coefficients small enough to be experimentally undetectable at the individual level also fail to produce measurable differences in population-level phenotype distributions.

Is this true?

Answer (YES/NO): NO